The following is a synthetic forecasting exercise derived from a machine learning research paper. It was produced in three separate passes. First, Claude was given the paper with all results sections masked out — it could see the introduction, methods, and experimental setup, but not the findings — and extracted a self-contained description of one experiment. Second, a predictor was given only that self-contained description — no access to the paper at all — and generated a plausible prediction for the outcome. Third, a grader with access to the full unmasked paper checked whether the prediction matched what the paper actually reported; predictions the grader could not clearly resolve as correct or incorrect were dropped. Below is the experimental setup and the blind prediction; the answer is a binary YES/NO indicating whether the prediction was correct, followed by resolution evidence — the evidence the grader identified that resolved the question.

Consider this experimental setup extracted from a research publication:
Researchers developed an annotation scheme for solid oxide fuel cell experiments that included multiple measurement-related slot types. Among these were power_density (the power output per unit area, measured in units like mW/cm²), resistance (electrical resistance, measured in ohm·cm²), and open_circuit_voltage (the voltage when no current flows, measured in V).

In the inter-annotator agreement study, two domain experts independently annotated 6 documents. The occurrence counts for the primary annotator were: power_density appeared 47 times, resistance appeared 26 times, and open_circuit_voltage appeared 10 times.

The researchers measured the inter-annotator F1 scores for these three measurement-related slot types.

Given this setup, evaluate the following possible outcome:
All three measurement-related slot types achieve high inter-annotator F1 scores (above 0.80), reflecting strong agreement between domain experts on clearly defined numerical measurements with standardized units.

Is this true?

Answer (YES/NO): YES